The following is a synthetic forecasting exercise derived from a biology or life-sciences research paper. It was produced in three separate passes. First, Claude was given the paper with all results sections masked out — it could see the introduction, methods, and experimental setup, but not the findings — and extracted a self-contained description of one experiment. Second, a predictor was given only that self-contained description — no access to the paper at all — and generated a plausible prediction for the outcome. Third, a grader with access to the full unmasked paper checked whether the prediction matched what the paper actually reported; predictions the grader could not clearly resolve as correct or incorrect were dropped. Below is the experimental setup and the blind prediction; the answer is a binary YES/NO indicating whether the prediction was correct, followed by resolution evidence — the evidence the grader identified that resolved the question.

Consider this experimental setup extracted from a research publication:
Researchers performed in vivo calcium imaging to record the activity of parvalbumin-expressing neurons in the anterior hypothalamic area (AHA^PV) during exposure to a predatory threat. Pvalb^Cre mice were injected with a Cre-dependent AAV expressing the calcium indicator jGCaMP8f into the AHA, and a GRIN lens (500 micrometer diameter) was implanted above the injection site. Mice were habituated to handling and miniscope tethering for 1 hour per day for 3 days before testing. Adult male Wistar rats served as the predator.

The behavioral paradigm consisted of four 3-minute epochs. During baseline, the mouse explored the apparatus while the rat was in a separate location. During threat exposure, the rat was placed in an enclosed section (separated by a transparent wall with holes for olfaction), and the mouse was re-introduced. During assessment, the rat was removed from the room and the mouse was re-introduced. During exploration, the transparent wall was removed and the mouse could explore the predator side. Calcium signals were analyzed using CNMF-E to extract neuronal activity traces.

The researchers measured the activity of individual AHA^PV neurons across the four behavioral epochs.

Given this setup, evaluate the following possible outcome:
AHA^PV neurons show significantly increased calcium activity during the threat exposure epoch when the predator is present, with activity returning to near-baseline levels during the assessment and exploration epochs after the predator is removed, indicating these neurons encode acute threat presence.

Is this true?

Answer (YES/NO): NO